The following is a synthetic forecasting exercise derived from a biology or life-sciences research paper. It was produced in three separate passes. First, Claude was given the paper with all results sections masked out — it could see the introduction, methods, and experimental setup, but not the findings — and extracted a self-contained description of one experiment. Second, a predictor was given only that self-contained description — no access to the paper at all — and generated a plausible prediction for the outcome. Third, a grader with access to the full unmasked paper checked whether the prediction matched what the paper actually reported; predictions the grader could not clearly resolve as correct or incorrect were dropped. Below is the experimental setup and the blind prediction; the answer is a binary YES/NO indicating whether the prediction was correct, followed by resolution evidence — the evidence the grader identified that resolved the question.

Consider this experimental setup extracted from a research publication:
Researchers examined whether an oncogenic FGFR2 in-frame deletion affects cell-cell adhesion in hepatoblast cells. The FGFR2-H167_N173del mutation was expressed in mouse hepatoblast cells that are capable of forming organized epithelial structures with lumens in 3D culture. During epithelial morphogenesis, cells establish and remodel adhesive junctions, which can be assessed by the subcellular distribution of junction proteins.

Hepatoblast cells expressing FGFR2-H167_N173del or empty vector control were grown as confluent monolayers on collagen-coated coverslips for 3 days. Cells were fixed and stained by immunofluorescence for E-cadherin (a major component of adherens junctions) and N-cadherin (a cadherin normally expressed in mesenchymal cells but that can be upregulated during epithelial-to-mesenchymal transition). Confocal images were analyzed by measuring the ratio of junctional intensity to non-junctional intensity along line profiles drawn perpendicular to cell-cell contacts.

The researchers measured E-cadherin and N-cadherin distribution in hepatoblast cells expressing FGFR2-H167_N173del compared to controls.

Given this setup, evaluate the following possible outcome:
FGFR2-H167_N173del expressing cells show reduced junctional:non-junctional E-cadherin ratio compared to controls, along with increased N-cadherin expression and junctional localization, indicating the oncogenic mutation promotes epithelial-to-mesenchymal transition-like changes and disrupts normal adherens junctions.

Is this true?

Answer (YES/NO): NO